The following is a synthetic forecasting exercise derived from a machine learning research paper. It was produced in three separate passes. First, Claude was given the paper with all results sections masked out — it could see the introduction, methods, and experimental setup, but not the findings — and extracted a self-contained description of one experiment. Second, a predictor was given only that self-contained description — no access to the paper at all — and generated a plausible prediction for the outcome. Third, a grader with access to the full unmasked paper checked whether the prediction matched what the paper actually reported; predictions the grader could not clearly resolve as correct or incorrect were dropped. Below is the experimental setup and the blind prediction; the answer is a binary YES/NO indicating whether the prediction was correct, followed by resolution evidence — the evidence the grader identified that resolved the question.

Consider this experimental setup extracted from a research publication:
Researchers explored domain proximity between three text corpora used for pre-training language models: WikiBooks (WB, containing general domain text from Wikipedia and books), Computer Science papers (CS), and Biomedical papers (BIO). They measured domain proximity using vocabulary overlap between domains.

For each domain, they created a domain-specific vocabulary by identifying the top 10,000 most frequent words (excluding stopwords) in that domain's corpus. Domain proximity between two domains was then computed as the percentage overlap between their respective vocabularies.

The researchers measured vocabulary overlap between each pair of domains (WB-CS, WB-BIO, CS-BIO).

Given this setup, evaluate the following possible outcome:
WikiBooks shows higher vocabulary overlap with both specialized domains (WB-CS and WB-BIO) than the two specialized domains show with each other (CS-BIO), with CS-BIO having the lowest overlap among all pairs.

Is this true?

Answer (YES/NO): NO